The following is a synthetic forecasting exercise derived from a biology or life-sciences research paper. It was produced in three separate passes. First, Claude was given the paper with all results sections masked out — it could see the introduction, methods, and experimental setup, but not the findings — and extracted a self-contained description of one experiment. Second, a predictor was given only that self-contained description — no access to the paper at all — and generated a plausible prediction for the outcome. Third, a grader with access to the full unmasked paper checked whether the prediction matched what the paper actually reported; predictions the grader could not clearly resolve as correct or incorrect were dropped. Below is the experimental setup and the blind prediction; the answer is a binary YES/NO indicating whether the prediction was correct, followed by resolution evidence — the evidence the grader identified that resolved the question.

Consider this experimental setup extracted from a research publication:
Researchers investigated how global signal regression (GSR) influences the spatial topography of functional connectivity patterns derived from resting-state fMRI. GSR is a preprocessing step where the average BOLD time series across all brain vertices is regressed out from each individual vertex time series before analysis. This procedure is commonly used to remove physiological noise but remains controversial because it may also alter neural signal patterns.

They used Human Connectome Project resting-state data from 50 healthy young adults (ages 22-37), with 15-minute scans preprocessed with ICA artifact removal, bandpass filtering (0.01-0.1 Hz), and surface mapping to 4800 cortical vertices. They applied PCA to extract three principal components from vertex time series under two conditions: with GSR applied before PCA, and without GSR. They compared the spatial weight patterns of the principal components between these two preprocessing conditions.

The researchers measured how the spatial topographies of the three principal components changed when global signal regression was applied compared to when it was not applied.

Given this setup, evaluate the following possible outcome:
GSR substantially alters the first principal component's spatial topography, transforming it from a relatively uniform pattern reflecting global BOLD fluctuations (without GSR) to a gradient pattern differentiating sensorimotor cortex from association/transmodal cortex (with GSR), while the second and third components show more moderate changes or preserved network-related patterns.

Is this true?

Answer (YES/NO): NO